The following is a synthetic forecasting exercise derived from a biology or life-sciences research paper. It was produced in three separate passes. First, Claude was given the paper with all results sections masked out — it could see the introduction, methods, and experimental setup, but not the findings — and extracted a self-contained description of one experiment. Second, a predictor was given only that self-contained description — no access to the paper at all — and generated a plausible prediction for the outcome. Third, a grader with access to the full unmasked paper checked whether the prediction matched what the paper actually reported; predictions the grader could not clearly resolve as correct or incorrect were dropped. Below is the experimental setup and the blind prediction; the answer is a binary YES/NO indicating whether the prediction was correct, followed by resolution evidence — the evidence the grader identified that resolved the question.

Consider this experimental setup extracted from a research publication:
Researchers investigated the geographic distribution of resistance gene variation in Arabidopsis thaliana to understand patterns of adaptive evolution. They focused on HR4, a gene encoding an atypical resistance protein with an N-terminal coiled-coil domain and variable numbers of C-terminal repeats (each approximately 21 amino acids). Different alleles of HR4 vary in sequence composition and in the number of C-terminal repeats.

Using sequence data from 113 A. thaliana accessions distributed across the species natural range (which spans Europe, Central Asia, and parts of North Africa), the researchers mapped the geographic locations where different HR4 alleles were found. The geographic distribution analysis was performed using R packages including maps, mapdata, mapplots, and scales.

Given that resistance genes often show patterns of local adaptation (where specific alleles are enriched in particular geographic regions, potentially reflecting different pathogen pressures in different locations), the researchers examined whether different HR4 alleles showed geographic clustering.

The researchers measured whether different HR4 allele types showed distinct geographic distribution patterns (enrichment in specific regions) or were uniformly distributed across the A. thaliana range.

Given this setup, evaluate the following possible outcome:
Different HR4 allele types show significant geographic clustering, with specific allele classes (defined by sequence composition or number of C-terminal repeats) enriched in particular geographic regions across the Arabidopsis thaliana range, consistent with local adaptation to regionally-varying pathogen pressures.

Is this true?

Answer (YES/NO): NO